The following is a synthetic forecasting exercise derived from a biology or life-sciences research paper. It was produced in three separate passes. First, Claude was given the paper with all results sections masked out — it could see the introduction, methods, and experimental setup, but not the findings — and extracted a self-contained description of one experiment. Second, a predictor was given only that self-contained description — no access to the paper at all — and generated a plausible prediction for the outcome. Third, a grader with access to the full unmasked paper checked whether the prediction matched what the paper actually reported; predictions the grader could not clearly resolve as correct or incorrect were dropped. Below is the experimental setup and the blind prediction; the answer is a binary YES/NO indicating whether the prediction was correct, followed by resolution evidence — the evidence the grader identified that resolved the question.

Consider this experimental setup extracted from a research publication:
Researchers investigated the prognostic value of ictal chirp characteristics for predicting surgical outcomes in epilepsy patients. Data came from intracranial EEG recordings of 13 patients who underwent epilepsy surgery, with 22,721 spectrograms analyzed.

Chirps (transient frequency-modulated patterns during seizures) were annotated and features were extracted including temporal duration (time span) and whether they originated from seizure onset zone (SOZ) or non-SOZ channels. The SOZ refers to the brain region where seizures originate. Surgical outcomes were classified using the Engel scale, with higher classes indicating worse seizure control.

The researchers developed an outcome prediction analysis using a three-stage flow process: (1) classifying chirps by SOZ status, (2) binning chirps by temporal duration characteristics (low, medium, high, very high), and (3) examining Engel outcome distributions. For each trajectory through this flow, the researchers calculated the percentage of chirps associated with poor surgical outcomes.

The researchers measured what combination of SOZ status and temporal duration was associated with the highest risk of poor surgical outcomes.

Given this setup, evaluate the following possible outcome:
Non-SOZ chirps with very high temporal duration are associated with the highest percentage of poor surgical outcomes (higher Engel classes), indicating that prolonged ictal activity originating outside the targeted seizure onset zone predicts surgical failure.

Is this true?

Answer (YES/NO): NO